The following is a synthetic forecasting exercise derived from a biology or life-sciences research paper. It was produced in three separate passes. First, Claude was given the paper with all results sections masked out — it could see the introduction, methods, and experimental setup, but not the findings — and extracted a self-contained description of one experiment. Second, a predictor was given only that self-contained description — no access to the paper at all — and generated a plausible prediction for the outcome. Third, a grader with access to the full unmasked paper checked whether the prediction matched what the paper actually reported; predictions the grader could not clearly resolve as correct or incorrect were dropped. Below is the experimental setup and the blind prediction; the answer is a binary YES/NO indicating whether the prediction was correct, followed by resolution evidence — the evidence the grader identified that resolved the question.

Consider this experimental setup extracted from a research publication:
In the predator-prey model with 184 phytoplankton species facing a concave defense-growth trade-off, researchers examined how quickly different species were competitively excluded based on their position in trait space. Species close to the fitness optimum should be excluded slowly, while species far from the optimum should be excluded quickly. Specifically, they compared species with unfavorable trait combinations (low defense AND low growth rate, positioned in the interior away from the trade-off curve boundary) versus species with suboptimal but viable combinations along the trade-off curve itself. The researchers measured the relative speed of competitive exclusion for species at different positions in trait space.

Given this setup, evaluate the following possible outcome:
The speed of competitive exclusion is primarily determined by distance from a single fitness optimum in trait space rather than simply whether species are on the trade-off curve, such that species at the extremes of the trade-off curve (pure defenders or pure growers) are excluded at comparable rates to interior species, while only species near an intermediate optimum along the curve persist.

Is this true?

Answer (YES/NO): NO